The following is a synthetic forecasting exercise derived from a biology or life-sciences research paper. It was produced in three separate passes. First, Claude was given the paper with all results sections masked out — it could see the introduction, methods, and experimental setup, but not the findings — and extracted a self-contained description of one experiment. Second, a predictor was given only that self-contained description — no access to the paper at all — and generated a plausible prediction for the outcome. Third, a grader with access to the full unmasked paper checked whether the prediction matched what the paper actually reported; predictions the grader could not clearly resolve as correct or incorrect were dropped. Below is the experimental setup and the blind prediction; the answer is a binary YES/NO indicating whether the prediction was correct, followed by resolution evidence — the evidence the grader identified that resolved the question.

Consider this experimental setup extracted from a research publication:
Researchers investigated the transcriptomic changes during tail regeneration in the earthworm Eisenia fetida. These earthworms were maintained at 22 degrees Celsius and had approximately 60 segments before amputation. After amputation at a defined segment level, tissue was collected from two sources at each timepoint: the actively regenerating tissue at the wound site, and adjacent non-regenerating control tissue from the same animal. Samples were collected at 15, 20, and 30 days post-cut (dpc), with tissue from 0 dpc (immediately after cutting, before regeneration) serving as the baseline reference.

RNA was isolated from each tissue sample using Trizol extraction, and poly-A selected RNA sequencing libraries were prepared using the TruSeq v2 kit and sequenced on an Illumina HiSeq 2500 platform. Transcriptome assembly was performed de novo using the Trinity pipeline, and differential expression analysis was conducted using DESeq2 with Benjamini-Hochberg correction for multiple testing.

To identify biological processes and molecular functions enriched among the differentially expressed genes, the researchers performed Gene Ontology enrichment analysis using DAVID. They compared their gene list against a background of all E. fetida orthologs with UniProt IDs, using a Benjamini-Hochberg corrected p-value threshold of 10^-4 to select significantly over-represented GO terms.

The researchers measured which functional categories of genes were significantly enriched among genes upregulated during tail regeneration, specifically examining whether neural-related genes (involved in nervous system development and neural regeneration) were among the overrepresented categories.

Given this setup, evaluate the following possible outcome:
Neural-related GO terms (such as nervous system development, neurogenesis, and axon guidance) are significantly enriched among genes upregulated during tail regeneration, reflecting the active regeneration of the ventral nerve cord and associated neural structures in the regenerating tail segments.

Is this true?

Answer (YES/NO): NO